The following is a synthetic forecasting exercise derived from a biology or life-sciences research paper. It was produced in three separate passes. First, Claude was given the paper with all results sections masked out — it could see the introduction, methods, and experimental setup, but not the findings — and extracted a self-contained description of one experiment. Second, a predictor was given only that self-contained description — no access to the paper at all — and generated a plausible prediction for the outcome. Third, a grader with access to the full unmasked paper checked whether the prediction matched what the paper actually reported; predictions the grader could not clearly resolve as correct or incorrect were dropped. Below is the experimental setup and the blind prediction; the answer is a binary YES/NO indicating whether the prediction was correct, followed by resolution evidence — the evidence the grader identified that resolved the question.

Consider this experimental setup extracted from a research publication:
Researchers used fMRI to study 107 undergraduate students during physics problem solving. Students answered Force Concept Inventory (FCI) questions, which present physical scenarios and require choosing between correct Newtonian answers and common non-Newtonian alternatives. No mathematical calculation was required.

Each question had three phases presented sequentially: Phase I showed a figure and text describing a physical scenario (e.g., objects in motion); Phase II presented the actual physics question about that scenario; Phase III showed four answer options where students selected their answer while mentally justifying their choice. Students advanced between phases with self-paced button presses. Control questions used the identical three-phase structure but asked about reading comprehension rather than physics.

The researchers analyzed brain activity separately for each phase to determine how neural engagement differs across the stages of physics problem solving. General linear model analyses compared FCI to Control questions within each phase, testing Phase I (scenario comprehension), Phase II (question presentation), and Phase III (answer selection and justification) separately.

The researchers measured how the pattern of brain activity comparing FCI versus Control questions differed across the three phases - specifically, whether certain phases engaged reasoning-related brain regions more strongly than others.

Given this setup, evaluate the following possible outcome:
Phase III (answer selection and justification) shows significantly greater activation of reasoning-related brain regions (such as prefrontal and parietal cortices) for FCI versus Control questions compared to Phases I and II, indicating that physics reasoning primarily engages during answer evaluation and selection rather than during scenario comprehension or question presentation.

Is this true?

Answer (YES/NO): NO